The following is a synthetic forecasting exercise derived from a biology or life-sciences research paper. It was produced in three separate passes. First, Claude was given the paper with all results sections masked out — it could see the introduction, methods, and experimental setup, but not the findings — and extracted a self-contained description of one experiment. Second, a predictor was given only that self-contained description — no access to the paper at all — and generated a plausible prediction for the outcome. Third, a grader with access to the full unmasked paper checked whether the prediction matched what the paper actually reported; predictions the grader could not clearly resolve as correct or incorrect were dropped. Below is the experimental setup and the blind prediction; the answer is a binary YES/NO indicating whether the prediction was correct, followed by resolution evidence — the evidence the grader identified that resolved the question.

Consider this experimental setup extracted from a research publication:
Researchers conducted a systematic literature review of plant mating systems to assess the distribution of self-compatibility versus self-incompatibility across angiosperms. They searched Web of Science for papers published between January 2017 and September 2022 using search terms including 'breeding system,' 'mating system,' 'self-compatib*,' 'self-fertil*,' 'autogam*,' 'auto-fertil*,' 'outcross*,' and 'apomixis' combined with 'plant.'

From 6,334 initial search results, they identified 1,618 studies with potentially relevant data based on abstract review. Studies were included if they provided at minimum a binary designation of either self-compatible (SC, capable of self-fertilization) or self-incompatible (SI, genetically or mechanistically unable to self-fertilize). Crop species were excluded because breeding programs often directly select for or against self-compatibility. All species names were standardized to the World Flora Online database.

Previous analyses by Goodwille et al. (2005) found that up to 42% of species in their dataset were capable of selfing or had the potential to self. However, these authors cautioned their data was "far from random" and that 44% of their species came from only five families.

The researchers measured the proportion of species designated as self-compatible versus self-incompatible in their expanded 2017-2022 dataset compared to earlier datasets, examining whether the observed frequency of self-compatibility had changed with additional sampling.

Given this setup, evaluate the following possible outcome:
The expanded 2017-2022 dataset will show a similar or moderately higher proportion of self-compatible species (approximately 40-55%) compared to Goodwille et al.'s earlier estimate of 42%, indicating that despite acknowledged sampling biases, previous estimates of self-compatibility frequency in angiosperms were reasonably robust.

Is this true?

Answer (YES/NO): NO